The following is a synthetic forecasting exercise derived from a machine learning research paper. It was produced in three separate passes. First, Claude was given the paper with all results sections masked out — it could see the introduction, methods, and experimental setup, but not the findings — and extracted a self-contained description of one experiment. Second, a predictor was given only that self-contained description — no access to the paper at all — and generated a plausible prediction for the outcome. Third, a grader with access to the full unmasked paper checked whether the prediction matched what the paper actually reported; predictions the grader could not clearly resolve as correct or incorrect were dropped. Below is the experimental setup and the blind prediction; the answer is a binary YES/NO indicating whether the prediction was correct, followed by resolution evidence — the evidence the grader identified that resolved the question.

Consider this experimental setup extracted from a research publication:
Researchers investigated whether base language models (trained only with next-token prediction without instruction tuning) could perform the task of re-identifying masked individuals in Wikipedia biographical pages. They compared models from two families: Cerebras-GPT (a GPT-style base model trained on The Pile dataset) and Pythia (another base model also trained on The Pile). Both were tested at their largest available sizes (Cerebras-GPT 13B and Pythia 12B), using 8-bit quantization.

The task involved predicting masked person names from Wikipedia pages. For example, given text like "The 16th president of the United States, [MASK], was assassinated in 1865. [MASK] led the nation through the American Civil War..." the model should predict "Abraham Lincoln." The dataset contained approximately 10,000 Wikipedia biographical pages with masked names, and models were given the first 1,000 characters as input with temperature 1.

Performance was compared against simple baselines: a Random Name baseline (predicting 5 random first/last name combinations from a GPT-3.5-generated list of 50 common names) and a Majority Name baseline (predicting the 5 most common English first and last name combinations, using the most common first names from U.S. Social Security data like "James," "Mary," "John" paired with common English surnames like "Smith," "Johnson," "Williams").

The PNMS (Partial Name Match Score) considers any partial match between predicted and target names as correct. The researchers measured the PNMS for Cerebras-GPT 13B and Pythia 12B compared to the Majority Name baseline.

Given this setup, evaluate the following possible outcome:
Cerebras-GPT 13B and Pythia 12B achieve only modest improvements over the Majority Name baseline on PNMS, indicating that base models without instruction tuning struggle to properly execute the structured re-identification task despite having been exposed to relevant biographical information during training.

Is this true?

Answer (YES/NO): NO